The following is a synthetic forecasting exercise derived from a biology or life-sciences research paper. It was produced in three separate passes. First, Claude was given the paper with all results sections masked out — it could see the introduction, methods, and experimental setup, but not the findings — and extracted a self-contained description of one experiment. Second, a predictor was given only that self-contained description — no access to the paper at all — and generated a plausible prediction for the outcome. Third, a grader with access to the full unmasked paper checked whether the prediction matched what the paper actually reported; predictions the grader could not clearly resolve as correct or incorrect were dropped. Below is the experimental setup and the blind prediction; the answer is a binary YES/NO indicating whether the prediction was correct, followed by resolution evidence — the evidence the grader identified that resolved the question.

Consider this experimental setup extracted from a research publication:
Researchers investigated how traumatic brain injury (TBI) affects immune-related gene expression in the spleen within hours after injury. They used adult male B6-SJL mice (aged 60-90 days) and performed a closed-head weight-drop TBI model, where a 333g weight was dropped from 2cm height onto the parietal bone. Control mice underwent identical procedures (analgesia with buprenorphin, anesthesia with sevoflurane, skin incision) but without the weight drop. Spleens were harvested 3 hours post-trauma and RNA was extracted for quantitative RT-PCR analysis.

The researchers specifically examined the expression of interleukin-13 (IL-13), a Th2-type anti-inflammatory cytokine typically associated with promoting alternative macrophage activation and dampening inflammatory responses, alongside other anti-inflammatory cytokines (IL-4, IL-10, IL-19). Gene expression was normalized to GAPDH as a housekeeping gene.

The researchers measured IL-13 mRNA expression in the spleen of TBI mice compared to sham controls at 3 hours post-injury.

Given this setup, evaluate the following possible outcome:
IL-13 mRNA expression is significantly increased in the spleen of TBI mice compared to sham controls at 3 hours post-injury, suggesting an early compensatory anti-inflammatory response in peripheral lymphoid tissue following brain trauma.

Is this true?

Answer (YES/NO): NO